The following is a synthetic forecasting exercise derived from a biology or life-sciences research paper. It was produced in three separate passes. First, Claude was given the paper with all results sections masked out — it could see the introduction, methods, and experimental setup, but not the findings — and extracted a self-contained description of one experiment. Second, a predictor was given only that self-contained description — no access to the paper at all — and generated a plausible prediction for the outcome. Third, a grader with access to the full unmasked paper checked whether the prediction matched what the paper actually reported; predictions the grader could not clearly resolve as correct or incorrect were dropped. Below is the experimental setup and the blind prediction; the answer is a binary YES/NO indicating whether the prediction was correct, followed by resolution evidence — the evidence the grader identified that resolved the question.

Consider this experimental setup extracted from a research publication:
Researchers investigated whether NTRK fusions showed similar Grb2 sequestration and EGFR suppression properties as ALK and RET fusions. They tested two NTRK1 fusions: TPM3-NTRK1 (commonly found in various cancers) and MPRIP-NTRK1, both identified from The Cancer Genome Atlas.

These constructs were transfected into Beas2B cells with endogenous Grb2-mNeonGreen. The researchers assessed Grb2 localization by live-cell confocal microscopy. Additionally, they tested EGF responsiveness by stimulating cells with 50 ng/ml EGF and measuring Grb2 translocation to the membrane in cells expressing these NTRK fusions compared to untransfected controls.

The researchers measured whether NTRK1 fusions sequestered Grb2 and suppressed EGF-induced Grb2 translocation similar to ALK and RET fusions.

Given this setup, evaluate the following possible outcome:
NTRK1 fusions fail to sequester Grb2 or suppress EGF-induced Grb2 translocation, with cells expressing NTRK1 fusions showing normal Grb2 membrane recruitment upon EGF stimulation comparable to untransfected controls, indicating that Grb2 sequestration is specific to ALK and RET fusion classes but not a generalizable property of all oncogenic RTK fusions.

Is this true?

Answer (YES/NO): NO